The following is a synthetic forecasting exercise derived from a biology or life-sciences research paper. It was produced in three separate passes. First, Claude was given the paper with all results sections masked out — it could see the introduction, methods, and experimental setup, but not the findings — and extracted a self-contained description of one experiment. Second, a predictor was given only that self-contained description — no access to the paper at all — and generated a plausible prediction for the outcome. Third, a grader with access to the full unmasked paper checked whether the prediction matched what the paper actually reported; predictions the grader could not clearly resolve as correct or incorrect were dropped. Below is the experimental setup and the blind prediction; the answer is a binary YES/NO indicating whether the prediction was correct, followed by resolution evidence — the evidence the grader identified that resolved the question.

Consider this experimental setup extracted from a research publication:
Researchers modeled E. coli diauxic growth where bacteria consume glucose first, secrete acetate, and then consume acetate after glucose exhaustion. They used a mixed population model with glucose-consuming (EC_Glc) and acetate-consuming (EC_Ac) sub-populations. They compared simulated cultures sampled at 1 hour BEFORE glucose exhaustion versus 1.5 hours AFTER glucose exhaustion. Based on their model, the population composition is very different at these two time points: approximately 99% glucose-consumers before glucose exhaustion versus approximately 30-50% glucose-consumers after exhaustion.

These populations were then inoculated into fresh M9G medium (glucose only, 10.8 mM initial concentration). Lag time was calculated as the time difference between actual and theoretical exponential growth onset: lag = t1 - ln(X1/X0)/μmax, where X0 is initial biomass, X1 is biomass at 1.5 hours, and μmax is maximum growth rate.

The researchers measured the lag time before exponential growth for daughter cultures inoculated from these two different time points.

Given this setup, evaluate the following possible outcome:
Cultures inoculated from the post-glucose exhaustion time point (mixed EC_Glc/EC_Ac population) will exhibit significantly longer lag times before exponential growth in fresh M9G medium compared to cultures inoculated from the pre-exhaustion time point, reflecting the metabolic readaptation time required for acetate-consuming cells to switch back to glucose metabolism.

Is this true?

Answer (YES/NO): NO